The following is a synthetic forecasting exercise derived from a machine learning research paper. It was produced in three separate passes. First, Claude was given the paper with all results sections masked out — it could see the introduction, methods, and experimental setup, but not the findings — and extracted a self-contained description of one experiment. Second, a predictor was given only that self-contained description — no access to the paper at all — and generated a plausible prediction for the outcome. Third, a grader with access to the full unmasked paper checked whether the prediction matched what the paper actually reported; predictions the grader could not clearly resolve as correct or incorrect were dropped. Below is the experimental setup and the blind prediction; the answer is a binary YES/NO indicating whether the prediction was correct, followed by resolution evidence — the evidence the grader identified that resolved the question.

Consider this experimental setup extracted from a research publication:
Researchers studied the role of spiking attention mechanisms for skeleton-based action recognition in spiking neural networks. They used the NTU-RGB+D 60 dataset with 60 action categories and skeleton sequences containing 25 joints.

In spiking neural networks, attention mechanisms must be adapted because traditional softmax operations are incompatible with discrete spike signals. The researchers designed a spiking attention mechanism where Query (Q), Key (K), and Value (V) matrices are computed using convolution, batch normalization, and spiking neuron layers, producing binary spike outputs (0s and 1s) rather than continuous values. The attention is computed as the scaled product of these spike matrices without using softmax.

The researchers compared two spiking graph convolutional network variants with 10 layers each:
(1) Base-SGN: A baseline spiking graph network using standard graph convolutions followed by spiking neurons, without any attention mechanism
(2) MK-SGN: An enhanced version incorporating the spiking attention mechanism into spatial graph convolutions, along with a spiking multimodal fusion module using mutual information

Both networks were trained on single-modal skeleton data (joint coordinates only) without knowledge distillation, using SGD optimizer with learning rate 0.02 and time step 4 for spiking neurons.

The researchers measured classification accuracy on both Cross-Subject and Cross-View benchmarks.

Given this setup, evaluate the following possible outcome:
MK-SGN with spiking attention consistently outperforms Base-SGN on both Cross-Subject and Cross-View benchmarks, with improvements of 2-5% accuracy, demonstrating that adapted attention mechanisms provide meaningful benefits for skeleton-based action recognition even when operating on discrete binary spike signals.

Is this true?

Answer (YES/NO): NO